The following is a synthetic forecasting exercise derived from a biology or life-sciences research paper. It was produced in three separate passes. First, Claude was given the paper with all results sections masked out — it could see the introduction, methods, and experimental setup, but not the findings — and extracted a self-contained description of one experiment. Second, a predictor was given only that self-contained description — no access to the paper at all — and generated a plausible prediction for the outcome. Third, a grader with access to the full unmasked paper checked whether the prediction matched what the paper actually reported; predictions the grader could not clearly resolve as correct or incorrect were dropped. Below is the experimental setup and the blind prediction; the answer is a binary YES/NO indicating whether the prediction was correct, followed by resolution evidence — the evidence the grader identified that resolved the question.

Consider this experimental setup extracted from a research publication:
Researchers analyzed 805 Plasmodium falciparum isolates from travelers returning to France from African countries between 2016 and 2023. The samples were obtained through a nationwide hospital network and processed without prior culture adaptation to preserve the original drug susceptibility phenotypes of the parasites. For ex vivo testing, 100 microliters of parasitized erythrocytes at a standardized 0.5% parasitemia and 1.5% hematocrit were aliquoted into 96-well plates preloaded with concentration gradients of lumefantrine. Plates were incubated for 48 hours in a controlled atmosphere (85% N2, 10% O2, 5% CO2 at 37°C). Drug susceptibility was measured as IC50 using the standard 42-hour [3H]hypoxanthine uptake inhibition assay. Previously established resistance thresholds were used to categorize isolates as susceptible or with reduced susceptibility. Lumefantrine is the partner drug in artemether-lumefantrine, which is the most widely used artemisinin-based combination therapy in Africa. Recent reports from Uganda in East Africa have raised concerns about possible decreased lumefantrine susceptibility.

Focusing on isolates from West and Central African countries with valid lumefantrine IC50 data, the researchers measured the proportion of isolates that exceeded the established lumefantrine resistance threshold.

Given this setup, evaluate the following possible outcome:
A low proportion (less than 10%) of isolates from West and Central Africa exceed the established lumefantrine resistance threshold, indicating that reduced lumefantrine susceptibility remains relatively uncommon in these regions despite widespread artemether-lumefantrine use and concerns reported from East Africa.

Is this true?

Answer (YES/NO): YES